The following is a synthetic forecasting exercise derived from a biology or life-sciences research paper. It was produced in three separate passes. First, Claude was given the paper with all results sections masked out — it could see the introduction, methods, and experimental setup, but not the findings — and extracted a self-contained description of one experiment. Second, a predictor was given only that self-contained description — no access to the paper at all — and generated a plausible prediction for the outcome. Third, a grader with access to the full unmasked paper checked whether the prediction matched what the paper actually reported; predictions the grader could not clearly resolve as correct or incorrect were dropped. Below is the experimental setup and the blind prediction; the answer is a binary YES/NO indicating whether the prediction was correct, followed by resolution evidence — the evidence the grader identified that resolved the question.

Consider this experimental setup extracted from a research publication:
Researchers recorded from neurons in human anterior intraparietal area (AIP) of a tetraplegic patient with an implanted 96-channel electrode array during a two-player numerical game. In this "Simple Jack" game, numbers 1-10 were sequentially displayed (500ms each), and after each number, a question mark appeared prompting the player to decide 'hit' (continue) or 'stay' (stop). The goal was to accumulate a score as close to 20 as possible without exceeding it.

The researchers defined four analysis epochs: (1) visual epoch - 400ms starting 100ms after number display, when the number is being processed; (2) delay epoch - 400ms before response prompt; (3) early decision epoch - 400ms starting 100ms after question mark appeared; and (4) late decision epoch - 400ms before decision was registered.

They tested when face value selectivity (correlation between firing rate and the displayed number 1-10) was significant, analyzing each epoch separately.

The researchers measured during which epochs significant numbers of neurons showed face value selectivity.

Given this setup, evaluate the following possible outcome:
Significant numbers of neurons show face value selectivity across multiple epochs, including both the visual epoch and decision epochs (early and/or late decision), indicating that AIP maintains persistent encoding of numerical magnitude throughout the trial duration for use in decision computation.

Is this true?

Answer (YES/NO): NO